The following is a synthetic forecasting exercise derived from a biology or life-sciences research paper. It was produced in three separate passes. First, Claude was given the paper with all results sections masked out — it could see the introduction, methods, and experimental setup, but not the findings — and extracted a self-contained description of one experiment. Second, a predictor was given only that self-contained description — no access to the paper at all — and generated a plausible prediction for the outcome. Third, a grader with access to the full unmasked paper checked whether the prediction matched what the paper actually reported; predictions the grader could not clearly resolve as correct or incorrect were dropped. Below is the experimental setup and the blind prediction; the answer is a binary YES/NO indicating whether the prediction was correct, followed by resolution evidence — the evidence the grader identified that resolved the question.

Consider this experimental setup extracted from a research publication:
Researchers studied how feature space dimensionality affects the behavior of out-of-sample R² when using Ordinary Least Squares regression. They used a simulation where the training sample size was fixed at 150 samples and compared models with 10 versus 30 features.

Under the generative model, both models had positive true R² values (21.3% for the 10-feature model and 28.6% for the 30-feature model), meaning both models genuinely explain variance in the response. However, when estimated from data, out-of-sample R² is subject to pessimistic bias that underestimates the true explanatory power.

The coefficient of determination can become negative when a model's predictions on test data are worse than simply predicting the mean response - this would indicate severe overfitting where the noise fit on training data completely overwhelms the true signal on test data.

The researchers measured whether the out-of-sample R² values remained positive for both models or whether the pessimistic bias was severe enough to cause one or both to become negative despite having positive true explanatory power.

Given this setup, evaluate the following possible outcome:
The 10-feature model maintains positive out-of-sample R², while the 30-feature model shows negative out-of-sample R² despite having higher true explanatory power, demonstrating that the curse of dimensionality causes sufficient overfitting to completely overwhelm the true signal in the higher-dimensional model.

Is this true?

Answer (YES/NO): NO